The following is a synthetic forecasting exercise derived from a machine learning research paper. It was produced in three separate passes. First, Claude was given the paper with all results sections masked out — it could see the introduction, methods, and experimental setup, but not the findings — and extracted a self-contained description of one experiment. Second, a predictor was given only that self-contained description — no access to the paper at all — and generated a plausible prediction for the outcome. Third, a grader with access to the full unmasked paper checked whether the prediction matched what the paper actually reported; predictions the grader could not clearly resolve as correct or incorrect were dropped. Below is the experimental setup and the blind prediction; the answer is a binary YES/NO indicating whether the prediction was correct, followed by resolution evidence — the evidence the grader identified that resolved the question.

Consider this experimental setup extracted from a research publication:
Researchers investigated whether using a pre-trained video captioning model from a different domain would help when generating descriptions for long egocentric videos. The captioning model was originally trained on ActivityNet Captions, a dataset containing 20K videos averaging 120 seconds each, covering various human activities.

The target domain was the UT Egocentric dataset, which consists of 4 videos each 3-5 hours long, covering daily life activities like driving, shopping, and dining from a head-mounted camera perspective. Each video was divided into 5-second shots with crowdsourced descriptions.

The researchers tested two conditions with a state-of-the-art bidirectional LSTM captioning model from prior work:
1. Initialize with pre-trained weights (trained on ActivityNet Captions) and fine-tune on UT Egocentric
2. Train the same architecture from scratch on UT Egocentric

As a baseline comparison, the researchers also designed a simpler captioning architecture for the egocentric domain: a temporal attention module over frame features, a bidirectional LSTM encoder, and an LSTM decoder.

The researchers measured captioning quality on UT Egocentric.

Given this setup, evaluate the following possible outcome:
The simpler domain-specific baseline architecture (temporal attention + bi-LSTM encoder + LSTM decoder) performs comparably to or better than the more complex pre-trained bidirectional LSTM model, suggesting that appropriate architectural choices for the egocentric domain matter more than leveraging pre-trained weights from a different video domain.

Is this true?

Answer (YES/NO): YES